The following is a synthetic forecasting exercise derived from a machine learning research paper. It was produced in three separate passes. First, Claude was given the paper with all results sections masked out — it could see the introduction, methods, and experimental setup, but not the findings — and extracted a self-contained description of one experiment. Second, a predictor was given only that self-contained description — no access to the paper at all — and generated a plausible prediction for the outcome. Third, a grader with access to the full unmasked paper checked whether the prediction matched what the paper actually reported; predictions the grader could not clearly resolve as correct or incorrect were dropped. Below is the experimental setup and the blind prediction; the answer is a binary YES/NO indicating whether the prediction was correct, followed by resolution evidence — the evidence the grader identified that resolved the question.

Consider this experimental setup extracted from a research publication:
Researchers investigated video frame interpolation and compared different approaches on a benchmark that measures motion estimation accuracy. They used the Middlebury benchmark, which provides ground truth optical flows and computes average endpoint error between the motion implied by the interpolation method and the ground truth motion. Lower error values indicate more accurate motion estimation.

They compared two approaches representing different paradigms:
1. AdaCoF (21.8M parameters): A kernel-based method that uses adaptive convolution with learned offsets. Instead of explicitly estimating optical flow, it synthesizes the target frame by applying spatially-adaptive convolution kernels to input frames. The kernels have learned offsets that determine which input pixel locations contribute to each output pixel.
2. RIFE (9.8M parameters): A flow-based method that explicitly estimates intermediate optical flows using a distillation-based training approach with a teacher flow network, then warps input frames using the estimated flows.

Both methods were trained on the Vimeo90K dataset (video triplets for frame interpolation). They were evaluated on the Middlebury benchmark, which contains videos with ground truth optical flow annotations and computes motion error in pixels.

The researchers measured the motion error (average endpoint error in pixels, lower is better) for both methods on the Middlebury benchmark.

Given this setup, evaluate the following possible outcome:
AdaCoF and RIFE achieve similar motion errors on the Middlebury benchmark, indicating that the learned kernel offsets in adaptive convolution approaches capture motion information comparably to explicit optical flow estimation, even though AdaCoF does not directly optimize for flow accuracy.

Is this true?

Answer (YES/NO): NO